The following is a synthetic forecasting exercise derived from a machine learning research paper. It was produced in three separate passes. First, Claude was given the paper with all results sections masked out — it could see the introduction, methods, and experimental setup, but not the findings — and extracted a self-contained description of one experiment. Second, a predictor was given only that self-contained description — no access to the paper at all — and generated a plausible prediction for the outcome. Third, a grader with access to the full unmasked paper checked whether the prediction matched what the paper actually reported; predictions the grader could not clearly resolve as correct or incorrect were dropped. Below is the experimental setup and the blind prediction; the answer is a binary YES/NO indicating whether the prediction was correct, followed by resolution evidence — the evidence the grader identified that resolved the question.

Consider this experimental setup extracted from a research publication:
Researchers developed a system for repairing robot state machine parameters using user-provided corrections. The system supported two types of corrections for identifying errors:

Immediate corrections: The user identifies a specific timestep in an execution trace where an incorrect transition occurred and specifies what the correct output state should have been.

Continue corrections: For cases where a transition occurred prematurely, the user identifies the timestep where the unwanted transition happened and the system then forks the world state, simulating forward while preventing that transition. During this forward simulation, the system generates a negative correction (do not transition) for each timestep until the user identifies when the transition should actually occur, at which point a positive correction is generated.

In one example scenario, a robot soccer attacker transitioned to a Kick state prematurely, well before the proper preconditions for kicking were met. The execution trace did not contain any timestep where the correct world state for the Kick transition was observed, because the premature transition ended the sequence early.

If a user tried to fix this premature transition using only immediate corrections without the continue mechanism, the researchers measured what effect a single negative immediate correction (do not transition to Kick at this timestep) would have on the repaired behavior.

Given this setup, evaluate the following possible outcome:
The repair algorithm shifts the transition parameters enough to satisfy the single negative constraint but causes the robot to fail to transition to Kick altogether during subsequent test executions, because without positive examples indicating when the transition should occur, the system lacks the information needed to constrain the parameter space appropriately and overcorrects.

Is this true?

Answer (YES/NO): NO